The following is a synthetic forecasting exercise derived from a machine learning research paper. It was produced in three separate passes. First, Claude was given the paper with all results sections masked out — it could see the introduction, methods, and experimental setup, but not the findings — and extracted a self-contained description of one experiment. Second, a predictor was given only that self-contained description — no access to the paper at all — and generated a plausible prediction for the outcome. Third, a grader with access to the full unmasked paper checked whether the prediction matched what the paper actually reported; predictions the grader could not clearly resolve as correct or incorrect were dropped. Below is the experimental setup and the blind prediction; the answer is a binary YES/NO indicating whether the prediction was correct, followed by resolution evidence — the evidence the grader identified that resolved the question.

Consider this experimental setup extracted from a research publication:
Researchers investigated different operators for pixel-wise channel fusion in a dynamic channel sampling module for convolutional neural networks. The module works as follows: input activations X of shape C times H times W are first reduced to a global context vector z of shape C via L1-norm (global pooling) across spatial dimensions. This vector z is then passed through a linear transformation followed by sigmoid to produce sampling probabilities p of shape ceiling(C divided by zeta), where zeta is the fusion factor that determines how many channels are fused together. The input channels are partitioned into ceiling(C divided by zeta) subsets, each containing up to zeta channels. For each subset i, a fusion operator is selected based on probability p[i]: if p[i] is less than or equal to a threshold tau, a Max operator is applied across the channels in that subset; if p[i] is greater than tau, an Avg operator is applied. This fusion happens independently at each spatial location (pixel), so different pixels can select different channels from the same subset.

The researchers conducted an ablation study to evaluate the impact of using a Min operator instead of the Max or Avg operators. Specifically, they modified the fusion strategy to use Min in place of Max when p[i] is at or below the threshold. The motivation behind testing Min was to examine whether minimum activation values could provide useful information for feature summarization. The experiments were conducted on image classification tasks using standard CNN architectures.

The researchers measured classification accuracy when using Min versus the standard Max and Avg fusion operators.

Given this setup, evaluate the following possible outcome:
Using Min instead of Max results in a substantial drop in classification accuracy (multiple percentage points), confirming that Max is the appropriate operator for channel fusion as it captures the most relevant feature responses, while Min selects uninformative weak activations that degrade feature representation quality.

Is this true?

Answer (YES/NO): YES